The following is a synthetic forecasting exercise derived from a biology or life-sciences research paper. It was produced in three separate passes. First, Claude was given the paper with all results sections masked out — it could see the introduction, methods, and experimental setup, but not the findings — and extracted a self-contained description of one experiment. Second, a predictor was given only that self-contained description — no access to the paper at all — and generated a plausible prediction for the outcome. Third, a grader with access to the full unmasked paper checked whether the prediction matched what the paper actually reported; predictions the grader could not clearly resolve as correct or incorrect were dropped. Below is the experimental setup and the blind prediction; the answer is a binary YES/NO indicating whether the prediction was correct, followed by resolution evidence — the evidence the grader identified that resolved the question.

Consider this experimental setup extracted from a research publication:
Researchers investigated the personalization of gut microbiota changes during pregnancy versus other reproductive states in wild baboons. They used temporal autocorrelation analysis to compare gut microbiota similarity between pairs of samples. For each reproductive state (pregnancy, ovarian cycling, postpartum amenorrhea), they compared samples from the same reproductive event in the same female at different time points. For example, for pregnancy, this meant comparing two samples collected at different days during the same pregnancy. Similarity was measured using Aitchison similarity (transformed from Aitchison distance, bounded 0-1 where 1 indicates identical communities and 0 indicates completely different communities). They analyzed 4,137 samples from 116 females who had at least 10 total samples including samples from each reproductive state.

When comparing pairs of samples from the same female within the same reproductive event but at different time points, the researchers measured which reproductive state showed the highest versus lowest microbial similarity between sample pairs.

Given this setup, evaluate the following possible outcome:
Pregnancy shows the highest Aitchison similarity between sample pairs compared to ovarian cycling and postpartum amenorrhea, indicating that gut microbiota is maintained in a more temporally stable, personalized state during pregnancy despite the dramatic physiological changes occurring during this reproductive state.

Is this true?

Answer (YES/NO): NO